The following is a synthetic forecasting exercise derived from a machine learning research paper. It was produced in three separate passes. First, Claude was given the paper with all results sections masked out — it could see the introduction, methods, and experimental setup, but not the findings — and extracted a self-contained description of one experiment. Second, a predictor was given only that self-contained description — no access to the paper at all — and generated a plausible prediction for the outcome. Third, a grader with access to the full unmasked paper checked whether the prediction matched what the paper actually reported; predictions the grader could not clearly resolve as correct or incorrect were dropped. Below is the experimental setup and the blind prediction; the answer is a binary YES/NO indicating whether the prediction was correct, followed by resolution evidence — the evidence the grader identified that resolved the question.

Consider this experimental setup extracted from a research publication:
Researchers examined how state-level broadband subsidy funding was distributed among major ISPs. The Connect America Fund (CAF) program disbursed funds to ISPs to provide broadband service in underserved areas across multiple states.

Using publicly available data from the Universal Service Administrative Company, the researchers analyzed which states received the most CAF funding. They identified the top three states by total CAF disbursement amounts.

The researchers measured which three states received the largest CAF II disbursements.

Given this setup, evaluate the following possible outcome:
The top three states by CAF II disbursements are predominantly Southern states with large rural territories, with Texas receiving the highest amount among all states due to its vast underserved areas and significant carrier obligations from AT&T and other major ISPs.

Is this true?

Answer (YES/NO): NO